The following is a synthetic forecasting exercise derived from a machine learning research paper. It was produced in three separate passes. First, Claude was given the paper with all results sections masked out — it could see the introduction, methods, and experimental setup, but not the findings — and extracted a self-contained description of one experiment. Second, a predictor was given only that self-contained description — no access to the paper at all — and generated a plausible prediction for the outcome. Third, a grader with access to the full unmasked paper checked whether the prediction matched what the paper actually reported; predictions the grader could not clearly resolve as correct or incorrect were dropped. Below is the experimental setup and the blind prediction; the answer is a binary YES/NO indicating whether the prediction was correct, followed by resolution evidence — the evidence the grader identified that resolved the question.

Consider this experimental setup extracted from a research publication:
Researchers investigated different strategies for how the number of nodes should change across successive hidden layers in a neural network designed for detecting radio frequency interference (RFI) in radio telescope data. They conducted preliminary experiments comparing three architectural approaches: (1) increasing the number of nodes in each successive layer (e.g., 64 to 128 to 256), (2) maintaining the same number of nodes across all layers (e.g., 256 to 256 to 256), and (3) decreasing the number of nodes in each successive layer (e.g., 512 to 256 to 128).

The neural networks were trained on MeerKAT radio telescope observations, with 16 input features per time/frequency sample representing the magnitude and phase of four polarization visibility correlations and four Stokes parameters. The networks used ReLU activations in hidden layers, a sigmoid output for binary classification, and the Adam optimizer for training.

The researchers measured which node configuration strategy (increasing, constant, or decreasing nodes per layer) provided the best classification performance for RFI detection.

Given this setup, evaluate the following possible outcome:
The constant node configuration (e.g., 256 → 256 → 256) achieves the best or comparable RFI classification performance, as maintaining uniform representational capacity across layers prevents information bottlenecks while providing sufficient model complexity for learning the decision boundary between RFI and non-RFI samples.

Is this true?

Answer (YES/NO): NO